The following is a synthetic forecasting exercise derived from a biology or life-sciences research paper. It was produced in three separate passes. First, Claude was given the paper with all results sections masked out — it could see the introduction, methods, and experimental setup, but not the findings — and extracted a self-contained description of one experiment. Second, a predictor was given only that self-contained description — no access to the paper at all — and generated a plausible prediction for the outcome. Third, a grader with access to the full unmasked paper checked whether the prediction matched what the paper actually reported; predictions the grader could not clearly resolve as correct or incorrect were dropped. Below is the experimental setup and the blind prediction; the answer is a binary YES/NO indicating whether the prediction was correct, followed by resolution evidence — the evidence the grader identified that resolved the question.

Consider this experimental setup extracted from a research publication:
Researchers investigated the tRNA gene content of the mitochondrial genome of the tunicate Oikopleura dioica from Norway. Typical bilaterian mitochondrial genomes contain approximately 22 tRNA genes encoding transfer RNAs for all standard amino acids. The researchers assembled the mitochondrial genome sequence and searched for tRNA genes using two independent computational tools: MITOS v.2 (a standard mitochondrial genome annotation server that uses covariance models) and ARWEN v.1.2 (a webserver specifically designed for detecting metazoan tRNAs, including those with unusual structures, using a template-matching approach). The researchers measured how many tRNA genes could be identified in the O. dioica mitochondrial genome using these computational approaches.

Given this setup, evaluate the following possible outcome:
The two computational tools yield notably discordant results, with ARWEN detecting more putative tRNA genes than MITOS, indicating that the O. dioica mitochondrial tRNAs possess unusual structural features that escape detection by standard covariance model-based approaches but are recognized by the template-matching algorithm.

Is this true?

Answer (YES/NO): NO